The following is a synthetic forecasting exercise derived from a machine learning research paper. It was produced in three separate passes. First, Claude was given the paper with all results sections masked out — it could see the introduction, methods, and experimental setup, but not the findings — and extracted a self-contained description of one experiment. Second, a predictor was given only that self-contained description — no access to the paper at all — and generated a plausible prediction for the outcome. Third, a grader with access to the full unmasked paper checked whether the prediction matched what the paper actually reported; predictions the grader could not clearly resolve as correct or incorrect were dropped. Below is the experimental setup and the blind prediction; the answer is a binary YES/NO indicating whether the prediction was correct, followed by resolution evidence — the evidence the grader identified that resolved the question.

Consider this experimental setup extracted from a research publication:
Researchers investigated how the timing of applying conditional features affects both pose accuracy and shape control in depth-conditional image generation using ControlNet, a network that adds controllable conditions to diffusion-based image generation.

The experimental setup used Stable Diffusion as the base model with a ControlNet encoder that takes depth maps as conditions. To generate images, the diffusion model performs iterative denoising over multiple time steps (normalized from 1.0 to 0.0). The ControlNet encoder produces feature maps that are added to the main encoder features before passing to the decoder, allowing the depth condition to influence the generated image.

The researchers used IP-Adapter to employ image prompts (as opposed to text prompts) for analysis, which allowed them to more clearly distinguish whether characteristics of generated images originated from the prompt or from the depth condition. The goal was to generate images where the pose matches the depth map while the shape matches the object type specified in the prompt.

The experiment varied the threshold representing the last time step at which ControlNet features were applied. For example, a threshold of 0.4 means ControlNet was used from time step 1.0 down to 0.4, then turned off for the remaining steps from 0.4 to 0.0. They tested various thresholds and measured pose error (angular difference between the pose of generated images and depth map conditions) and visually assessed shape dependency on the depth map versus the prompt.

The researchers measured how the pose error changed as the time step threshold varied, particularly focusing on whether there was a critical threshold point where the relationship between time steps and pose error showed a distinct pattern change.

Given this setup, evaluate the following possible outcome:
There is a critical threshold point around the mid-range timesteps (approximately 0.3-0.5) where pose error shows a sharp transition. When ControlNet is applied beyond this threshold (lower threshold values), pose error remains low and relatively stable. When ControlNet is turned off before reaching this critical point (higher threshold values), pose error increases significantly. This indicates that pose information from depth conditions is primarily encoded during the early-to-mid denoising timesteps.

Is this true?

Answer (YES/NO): YES